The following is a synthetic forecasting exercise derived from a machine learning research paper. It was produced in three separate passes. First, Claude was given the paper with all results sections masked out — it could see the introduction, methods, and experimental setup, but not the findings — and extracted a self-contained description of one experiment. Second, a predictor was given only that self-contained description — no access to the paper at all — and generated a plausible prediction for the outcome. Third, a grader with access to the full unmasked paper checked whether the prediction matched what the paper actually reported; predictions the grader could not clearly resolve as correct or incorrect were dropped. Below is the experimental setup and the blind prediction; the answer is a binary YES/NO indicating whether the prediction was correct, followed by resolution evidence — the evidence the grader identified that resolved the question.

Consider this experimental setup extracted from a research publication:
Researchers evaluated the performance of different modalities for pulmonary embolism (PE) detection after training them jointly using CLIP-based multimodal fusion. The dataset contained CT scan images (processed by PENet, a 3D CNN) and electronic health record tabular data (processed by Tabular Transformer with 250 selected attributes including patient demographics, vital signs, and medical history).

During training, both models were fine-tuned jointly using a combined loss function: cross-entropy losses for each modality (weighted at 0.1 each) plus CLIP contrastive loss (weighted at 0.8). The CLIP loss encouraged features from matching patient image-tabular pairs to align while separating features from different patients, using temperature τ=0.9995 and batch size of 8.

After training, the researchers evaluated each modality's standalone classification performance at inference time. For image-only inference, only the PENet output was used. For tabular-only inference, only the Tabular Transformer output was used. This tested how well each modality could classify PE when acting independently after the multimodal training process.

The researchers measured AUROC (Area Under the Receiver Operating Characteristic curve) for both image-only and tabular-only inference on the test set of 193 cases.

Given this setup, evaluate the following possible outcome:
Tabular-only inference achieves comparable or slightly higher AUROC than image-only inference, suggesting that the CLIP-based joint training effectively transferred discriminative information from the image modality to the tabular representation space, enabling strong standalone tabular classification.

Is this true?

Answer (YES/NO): YES